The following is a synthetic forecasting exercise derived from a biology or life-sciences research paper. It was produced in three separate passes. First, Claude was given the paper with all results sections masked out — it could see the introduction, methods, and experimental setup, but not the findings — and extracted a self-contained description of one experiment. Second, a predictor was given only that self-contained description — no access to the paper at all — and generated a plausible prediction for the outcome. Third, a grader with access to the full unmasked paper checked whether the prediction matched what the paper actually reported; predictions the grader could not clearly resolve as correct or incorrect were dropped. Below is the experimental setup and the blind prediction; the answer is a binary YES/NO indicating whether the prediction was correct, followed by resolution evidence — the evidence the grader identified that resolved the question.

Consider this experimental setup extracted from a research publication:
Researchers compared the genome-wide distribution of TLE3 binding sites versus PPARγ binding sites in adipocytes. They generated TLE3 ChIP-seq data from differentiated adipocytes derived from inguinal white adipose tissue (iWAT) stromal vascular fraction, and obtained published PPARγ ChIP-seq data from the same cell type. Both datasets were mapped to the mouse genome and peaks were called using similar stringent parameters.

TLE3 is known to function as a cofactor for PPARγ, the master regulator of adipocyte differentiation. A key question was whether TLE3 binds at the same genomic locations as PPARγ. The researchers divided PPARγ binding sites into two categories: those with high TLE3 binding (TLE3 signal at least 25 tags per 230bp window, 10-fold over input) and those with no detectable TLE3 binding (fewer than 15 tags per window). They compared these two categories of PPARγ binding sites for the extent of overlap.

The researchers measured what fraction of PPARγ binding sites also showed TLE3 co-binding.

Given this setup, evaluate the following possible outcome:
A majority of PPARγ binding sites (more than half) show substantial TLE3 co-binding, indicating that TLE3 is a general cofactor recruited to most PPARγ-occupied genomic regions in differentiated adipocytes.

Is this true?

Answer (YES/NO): NO